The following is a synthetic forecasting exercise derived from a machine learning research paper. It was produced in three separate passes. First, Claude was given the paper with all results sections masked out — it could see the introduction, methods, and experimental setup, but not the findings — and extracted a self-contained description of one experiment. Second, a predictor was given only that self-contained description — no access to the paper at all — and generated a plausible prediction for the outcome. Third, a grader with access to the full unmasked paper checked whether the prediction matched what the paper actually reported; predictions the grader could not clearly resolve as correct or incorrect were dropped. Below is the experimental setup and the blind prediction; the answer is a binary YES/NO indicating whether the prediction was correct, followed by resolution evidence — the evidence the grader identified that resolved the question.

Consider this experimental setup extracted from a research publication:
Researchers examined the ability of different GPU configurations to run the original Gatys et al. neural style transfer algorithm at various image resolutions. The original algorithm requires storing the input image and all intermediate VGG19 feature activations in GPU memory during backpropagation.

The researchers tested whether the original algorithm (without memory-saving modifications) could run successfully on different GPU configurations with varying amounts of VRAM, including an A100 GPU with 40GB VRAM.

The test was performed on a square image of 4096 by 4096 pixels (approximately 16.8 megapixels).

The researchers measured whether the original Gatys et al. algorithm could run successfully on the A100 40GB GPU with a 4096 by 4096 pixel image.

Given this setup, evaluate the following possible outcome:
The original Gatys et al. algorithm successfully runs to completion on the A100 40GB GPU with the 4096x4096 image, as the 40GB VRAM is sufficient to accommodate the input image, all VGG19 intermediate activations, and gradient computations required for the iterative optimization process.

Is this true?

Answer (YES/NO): NO